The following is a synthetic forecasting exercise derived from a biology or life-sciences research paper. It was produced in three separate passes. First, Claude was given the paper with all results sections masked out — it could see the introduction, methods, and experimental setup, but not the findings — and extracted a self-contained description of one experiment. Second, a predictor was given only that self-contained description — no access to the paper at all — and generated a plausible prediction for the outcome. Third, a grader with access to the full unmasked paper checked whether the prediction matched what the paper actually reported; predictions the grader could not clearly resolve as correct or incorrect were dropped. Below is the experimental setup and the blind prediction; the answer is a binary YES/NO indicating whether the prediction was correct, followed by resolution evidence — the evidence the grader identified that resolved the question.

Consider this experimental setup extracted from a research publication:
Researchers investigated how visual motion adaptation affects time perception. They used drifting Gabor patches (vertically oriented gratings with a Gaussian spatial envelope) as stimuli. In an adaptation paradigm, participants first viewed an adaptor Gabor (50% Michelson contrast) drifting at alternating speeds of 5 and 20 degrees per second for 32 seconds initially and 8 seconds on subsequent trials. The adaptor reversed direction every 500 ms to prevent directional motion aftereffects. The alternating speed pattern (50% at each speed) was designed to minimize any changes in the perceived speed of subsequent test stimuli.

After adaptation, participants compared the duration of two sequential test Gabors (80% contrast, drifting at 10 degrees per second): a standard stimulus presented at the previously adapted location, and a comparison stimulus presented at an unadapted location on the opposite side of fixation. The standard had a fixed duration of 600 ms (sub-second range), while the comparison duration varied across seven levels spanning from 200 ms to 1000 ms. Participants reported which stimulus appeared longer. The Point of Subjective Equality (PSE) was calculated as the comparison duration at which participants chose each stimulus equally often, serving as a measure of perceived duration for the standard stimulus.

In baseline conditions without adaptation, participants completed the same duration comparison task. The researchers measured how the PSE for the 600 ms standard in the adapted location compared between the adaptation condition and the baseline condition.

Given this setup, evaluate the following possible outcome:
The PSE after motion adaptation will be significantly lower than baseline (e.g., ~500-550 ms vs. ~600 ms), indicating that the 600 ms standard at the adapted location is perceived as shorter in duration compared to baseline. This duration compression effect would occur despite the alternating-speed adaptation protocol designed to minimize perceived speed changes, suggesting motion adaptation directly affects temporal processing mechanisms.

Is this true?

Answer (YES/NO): YES